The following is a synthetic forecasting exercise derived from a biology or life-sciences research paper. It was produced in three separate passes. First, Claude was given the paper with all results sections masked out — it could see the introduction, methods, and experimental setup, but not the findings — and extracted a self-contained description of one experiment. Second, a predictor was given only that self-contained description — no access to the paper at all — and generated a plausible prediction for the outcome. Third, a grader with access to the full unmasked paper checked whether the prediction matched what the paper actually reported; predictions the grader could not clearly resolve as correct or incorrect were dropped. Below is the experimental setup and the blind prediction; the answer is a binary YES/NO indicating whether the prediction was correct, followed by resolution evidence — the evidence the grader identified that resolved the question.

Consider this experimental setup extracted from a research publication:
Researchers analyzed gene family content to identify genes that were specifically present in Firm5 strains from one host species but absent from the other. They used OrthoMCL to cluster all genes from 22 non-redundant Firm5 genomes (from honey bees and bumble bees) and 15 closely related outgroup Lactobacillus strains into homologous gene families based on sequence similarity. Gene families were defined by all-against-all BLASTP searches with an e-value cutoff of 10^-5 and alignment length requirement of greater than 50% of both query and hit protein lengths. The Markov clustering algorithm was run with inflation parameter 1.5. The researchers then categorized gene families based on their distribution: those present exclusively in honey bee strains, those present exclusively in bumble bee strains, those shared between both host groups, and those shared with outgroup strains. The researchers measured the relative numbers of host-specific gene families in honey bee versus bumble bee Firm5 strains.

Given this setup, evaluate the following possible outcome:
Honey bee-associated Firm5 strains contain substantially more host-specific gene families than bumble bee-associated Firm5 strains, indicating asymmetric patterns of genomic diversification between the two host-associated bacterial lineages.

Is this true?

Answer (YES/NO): YES